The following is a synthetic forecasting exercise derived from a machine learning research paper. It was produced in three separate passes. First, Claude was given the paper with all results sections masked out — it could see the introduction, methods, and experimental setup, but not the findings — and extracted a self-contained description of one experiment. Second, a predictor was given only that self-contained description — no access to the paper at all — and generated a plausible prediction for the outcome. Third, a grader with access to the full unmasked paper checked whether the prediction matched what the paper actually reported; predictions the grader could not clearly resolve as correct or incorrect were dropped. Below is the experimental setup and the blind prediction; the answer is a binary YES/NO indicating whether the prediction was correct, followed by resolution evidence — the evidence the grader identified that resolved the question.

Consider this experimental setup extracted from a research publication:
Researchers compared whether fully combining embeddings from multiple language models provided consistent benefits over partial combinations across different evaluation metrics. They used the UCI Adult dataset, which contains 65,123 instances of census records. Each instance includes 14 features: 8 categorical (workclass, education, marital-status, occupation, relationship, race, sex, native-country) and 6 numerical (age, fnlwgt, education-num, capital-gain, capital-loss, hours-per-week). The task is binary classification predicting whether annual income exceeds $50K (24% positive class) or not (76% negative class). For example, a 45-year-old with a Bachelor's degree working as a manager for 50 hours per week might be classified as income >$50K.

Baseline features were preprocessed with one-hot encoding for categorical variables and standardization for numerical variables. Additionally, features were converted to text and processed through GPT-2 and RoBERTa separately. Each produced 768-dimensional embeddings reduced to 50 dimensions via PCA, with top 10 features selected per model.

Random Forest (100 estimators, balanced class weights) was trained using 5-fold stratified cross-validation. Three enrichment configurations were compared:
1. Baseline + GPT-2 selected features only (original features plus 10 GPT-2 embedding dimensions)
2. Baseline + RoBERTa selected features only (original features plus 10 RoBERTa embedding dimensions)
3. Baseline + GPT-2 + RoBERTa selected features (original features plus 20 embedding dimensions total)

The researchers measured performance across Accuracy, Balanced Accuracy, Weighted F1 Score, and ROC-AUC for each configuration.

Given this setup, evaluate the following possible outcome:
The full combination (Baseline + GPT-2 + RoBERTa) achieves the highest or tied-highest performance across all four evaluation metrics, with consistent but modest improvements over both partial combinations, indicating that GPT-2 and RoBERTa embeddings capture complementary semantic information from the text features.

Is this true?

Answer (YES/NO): NO